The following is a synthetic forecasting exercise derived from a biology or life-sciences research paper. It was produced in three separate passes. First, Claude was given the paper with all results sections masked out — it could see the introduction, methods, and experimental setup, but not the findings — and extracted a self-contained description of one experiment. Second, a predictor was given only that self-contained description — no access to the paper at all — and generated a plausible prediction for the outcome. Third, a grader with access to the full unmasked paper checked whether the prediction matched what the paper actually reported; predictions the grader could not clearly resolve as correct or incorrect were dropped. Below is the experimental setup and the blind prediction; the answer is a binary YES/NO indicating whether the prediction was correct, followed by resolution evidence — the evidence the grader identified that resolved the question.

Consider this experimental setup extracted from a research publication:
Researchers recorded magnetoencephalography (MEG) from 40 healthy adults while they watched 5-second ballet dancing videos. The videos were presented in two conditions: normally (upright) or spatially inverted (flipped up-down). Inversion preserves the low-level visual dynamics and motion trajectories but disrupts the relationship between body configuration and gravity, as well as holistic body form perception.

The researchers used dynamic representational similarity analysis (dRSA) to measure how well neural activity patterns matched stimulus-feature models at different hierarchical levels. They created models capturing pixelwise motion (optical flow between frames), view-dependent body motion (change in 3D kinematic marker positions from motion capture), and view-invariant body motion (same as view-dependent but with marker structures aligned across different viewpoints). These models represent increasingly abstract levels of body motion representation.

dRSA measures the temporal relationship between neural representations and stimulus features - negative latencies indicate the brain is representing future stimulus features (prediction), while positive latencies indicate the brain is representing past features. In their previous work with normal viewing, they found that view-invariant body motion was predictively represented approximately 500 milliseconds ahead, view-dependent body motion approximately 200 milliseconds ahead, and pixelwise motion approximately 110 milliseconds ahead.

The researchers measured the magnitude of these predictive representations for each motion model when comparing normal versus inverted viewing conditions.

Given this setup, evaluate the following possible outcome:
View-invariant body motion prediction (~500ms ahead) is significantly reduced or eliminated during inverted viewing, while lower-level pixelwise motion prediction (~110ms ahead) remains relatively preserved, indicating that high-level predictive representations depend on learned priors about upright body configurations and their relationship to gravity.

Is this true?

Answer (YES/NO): YES